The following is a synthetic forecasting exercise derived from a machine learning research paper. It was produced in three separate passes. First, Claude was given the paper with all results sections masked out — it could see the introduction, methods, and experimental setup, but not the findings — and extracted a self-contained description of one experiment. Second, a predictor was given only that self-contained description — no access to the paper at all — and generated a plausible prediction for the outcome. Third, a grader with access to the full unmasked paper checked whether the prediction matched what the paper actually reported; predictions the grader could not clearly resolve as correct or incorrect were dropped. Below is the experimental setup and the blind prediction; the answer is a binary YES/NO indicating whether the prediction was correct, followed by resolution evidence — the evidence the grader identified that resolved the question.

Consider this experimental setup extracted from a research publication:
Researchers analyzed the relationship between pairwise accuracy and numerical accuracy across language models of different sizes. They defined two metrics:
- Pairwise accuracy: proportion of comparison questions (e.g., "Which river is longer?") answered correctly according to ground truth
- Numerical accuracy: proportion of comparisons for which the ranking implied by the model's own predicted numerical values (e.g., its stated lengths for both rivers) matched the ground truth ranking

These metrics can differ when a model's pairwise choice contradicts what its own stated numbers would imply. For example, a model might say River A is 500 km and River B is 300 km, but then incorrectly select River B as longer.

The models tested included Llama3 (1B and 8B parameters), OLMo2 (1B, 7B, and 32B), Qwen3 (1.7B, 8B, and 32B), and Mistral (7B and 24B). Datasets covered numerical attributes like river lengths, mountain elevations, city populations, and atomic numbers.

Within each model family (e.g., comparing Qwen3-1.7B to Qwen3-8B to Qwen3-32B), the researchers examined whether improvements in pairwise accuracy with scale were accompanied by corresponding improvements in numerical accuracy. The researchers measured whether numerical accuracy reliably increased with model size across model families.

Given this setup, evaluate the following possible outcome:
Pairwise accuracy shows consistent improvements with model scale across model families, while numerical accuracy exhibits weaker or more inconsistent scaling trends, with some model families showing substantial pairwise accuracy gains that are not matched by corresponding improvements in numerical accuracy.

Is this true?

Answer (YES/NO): YES